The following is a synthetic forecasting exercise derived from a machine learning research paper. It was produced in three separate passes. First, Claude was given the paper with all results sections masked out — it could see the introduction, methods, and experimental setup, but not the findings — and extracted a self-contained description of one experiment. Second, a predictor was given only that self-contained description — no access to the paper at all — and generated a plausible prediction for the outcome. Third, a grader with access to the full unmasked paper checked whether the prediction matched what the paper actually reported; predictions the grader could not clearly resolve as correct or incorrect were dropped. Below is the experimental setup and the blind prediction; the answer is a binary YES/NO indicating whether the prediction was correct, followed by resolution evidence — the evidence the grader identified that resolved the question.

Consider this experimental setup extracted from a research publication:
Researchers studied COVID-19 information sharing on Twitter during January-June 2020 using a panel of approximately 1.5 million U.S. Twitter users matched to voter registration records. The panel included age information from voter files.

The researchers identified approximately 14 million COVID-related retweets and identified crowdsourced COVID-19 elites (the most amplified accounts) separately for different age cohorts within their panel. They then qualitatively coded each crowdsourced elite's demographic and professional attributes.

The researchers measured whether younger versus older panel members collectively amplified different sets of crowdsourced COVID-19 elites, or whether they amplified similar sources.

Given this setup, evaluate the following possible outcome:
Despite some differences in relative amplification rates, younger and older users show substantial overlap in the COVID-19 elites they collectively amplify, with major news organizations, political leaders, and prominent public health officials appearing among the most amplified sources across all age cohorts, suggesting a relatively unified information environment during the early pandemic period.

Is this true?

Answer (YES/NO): NO